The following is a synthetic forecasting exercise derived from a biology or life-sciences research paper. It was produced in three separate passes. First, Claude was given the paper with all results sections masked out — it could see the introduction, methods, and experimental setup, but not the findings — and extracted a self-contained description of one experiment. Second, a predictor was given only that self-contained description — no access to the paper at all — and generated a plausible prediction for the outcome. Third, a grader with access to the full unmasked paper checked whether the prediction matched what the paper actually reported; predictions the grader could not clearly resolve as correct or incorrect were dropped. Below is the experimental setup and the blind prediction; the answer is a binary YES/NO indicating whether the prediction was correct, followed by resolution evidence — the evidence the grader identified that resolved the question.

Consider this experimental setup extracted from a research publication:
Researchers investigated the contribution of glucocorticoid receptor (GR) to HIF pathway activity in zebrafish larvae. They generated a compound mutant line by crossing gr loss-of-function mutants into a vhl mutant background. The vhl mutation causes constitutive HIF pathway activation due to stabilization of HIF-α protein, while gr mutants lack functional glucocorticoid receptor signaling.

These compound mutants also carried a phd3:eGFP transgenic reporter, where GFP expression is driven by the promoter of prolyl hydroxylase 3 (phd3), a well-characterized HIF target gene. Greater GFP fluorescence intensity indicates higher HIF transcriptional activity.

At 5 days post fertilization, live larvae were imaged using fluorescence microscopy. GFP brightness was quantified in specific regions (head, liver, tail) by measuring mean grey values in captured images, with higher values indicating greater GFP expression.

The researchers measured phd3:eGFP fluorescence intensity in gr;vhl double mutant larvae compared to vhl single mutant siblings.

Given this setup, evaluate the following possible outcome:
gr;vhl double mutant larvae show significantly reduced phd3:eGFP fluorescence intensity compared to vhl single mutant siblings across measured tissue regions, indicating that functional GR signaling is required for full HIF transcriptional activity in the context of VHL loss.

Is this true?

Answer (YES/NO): YES